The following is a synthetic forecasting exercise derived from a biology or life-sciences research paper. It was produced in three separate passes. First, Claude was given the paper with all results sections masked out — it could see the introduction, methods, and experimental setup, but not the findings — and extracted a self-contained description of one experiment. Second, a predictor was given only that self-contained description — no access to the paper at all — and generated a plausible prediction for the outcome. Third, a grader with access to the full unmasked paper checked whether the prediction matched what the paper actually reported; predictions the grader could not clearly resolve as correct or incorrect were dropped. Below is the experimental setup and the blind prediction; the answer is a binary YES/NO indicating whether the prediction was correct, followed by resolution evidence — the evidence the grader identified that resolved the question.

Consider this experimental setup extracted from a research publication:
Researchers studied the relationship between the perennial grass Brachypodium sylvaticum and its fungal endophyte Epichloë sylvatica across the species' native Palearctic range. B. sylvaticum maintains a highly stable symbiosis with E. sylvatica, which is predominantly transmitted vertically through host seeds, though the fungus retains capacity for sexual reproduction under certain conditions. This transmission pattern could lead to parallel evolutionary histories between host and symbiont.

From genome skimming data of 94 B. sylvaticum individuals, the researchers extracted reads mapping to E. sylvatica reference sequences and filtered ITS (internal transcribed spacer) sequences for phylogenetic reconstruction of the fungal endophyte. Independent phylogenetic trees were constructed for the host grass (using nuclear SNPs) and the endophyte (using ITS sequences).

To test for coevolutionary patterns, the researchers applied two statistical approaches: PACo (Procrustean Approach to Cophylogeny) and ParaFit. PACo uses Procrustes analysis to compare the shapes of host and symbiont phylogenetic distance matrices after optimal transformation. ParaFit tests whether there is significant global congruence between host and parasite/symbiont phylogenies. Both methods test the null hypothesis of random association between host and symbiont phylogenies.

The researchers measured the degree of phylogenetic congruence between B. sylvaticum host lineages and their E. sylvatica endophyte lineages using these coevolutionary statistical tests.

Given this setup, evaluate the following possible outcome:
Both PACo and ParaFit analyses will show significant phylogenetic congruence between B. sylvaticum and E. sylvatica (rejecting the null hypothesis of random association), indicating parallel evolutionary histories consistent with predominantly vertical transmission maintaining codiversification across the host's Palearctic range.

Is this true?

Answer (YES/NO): YES